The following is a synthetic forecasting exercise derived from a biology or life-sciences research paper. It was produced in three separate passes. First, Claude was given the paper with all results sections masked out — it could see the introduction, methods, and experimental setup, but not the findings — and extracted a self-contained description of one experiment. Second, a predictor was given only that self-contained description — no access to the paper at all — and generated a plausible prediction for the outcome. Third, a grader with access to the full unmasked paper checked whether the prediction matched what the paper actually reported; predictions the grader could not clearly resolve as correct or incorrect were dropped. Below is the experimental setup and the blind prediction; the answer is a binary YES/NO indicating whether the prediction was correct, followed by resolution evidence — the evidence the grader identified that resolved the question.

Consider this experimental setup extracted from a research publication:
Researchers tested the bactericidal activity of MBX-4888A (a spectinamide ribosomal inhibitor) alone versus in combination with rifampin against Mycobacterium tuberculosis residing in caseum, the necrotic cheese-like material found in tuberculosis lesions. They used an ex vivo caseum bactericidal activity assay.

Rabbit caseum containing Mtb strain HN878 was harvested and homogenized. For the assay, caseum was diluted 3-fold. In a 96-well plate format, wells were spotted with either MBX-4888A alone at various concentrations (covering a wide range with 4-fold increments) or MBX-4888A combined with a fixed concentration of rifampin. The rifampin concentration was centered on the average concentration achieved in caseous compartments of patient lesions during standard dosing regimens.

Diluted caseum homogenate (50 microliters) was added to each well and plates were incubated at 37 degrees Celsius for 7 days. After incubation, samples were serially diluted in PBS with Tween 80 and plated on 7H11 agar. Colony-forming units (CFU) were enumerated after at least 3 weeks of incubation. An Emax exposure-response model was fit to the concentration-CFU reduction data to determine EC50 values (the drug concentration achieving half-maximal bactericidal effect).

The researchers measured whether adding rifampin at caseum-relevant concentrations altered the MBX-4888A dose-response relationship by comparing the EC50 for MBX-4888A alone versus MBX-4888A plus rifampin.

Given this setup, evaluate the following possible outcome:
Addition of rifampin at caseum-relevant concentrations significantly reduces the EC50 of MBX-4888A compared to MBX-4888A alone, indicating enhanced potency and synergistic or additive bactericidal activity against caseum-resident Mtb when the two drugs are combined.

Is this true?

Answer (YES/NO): YES